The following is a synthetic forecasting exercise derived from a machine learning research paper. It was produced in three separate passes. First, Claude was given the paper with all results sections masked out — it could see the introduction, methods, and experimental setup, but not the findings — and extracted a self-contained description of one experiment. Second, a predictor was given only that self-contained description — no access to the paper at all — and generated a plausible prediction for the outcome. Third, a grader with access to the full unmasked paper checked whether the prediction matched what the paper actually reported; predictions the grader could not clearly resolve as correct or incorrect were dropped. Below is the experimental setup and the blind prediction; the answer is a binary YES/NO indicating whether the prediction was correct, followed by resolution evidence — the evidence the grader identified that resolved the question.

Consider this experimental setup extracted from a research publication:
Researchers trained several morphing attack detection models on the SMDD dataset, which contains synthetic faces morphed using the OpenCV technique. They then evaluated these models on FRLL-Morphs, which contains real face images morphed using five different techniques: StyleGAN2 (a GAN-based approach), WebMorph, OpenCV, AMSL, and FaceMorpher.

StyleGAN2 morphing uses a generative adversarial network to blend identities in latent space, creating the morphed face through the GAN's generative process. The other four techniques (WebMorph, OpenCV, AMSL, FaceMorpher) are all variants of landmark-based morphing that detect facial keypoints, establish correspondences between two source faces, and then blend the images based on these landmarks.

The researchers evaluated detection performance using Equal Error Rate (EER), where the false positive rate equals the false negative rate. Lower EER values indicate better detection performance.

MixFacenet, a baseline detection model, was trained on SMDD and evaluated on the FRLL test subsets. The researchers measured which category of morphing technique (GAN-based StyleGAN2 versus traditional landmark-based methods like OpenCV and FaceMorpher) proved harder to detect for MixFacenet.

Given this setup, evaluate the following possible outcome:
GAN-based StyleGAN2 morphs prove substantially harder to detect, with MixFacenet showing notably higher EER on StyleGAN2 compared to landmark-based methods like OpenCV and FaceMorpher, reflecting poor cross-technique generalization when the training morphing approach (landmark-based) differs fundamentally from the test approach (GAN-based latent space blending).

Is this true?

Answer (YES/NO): YES